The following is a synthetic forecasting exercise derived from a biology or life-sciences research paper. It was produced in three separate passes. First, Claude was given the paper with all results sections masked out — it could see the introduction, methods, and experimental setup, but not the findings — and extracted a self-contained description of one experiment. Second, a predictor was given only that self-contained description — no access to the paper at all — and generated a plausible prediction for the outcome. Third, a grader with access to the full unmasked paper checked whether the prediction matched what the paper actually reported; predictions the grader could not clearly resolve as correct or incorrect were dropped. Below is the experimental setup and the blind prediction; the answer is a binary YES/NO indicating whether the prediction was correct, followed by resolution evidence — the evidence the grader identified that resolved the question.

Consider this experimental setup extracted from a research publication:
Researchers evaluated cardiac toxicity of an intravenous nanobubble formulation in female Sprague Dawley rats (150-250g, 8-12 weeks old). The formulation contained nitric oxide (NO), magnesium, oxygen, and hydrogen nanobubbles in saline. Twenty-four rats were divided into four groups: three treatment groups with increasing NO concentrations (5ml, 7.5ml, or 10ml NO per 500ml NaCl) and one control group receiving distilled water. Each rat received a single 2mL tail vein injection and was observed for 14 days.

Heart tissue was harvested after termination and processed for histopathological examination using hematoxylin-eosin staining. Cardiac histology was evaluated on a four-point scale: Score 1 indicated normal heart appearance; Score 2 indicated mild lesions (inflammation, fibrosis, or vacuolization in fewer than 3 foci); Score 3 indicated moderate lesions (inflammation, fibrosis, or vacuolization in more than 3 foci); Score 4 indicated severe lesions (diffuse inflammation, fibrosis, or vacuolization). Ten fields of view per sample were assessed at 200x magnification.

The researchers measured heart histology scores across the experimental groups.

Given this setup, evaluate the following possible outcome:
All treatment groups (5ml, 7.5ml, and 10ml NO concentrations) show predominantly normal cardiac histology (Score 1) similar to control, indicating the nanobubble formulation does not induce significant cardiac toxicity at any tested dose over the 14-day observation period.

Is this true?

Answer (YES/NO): NO